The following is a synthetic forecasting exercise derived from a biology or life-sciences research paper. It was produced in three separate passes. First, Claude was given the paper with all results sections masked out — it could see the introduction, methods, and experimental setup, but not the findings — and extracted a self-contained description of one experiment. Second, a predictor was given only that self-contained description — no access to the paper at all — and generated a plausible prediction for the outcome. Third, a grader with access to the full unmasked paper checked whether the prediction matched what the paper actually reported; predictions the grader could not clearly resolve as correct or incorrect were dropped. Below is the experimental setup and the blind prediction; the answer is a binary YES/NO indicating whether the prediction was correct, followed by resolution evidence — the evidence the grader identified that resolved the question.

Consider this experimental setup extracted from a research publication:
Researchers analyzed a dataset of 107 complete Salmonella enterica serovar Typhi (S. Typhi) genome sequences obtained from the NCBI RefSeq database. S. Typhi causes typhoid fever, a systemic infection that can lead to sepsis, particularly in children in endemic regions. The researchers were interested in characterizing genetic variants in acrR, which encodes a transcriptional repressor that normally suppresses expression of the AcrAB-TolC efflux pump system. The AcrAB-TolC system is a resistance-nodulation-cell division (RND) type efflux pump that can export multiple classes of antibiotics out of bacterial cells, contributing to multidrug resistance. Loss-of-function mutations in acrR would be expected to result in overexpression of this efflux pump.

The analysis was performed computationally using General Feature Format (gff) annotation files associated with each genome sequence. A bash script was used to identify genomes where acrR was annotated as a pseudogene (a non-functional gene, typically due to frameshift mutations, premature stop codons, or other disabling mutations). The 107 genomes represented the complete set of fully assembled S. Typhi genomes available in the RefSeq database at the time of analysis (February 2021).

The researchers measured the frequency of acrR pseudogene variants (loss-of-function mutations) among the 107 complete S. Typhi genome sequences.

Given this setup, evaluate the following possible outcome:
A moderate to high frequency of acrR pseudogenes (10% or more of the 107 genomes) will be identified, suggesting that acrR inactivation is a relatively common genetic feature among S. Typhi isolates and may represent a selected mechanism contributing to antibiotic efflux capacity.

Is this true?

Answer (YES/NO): NO